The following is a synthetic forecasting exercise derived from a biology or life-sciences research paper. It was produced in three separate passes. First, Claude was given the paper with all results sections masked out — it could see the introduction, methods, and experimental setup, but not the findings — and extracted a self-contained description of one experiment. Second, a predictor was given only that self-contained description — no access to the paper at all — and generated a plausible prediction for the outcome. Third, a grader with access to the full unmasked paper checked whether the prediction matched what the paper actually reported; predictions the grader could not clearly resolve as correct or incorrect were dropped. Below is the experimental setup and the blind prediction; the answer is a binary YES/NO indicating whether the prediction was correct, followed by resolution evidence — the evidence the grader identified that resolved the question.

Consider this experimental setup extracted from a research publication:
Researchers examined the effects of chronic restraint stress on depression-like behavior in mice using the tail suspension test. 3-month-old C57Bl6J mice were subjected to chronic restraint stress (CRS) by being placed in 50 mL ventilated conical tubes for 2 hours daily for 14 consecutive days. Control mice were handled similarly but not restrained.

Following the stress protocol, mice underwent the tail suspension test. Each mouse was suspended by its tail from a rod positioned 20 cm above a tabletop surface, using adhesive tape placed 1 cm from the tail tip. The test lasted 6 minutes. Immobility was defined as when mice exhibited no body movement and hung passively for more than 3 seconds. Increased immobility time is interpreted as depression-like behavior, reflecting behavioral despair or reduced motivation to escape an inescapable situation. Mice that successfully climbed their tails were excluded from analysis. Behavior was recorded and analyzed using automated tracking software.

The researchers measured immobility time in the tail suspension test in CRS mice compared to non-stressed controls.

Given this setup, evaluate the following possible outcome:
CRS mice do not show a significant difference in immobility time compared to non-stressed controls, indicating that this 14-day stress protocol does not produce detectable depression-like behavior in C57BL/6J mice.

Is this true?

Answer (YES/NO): NO